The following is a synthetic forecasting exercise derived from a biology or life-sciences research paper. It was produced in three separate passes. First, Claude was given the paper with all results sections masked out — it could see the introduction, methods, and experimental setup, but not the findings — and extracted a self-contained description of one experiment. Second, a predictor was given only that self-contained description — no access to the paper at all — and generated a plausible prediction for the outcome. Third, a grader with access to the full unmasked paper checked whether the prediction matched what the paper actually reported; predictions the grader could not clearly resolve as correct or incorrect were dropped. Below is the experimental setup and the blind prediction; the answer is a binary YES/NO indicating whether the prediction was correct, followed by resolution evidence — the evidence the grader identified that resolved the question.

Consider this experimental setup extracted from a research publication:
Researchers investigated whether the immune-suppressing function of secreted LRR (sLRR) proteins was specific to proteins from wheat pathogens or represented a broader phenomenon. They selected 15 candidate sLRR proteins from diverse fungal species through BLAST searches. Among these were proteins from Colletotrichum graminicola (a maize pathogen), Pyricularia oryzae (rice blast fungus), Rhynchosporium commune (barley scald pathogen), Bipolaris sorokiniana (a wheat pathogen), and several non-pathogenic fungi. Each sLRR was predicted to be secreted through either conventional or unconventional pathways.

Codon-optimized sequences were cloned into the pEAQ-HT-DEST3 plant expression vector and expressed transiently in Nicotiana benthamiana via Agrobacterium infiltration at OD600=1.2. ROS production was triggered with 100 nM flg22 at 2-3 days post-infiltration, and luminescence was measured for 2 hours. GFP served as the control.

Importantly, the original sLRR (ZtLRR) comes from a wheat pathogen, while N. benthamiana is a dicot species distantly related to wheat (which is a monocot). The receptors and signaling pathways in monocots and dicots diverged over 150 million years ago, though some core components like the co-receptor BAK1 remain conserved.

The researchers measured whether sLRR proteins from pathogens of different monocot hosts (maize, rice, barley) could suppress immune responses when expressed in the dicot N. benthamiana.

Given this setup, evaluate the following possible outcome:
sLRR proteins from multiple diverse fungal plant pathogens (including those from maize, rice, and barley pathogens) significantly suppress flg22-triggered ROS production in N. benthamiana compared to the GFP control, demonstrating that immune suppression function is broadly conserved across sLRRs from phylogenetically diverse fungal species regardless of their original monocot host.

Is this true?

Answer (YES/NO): NO